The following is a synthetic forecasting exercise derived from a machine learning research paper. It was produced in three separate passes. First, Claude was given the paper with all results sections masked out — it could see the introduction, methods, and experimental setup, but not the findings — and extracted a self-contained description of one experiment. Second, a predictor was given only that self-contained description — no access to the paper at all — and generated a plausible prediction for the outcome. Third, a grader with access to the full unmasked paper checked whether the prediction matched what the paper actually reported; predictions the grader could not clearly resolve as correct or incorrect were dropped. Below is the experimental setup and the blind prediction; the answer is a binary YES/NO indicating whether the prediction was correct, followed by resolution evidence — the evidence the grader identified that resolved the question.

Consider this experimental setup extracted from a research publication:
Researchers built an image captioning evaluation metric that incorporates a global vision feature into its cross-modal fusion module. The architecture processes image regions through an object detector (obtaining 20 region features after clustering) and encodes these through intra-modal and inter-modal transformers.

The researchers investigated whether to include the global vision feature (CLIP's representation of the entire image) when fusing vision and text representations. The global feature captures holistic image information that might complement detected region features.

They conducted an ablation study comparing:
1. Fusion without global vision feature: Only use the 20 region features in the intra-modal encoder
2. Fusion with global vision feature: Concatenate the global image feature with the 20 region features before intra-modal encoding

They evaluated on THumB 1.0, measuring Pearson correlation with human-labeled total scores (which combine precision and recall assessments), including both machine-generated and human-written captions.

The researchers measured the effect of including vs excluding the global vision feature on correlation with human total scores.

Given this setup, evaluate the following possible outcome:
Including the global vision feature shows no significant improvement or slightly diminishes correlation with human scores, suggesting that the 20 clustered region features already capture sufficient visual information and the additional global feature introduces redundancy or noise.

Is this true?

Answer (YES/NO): NO